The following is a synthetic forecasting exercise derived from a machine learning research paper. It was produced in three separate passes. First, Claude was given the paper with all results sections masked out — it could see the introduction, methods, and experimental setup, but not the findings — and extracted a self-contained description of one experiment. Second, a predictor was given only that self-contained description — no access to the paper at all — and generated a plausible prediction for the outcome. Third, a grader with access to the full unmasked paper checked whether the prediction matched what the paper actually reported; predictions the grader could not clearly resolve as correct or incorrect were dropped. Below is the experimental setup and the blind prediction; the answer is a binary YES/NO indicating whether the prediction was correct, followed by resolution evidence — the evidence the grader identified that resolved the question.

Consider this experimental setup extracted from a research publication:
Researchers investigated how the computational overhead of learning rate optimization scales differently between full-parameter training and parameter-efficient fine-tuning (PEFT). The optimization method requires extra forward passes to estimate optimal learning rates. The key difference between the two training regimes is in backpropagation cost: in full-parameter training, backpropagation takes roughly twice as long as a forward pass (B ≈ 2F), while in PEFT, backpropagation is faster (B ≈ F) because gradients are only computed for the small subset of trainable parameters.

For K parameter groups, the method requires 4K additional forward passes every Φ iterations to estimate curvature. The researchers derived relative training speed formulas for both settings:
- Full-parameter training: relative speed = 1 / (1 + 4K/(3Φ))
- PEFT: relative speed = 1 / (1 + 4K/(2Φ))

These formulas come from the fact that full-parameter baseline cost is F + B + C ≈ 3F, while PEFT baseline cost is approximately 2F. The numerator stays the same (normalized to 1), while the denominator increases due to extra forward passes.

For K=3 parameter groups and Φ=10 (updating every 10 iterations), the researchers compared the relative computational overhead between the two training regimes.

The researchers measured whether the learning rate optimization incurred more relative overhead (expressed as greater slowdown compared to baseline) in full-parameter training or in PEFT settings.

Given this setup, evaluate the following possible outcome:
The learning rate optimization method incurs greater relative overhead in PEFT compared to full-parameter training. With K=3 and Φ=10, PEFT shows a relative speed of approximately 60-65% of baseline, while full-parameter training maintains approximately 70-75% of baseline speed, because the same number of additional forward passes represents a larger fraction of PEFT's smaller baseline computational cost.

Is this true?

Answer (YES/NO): YES